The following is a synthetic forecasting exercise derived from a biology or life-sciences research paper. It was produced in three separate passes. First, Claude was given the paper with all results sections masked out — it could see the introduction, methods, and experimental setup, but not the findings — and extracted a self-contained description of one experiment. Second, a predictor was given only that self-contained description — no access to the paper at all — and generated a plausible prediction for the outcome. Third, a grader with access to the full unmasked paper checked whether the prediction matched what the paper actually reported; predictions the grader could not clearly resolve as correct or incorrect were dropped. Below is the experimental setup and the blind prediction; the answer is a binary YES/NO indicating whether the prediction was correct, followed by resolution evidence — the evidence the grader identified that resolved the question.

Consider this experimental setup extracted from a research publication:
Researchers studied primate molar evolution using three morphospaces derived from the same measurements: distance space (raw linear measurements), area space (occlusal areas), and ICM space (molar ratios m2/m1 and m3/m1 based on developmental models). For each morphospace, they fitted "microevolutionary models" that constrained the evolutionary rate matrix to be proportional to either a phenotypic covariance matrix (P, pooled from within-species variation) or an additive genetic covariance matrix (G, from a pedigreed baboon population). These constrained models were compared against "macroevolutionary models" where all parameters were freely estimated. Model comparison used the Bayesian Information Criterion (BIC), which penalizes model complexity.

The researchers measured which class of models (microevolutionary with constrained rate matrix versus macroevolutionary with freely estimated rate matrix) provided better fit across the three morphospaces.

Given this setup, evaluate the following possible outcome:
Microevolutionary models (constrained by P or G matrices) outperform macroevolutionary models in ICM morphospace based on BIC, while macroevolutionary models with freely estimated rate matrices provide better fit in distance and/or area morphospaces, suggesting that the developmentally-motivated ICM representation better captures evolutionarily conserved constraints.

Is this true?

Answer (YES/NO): YES